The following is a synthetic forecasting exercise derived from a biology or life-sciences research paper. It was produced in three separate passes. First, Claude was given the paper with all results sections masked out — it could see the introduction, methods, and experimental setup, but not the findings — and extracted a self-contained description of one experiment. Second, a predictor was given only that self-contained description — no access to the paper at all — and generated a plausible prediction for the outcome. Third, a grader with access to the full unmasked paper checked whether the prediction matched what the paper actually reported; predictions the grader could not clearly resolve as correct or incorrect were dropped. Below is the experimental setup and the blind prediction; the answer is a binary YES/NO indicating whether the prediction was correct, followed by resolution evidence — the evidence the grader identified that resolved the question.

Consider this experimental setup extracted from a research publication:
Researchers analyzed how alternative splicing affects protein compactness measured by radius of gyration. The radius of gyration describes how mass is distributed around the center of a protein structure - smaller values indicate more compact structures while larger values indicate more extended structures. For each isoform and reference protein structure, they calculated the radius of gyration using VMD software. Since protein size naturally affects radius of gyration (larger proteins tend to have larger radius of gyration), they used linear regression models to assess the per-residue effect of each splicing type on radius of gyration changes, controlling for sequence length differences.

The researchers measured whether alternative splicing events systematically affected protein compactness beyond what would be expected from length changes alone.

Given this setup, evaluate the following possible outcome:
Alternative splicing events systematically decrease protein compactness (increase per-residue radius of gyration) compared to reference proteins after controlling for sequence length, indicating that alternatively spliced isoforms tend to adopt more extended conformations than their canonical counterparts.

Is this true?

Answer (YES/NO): NO